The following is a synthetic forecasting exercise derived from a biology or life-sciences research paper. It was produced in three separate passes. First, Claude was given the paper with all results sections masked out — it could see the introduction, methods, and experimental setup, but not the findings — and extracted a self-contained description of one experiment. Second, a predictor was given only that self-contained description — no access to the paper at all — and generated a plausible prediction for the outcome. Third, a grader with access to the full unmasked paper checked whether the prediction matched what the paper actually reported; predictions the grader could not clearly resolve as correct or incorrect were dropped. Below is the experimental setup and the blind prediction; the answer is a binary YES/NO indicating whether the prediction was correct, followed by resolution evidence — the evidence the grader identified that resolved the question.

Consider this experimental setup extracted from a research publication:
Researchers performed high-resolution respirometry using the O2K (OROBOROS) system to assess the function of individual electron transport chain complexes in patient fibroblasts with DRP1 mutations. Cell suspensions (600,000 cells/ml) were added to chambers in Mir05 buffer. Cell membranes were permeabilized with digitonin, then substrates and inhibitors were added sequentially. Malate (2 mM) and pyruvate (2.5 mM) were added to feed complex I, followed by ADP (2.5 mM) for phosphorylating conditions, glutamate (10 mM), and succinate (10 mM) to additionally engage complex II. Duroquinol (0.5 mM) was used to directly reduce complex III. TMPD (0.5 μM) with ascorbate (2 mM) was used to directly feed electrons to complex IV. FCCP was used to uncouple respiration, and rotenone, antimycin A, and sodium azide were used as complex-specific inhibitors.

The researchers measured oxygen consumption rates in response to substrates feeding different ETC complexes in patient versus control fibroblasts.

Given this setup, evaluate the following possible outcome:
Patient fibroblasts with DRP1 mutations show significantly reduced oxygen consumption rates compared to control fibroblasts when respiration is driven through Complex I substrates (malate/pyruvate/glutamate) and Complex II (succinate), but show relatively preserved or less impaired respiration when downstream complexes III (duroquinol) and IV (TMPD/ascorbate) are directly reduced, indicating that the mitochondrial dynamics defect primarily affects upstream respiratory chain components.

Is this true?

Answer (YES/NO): NO